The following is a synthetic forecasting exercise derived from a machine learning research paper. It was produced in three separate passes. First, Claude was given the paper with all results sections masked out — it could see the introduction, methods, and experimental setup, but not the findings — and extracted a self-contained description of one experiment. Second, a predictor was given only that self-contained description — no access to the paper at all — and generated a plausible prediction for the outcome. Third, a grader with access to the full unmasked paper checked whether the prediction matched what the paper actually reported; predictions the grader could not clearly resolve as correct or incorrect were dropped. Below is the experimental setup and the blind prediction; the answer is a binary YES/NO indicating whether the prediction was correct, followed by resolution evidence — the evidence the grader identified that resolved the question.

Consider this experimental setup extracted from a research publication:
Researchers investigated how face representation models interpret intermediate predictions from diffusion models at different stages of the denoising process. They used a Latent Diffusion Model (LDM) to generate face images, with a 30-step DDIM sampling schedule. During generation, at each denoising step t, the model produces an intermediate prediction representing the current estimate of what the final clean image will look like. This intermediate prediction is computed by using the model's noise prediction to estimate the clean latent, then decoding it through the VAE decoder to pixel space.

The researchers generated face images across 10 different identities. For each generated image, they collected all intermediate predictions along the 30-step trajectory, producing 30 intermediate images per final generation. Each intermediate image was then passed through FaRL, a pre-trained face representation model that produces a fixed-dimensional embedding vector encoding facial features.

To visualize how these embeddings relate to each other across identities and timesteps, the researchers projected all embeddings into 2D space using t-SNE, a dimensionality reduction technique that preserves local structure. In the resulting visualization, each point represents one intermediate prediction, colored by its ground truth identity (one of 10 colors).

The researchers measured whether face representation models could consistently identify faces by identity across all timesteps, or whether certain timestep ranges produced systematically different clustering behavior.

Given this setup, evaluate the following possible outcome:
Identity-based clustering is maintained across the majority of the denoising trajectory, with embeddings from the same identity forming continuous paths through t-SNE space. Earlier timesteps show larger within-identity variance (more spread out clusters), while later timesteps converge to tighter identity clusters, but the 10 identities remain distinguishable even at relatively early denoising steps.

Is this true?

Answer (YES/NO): NO